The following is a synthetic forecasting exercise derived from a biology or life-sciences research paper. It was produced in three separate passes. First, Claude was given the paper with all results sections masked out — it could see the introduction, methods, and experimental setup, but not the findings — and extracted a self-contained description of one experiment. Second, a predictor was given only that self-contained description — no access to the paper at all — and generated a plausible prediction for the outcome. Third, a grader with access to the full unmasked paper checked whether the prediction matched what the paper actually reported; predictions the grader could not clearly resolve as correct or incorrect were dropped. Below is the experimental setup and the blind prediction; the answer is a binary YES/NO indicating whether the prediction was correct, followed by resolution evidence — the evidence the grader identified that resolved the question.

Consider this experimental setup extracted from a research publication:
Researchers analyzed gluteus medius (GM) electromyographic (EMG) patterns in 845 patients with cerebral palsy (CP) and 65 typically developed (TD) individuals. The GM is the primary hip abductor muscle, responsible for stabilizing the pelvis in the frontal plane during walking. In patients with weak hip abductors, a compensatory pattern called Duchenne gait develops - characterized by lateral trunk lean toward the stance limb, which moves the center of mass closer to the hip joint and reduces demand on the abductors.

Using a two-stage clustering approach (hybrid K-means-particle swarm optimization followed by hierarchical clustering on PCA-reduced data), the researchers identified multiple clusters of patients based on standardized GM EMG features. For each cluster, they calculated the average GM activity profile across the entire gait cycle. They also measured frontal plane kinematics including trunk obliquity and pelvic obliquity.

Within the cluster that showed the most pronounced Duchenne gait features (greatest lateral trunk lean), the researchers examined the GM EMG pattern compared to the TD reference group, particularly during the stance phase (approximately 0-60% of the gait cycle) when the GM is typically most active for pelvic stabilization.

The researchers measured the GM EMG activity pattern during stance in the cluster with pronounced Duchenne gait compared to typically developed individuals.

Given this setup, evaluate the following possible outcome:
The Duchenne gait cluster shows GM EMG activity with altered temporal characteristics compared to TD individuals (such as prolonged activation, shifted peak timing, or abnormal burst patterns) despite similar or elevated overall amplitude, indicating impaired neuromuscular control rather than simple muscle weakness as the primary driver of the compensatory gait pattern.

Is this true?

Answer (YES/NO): NO